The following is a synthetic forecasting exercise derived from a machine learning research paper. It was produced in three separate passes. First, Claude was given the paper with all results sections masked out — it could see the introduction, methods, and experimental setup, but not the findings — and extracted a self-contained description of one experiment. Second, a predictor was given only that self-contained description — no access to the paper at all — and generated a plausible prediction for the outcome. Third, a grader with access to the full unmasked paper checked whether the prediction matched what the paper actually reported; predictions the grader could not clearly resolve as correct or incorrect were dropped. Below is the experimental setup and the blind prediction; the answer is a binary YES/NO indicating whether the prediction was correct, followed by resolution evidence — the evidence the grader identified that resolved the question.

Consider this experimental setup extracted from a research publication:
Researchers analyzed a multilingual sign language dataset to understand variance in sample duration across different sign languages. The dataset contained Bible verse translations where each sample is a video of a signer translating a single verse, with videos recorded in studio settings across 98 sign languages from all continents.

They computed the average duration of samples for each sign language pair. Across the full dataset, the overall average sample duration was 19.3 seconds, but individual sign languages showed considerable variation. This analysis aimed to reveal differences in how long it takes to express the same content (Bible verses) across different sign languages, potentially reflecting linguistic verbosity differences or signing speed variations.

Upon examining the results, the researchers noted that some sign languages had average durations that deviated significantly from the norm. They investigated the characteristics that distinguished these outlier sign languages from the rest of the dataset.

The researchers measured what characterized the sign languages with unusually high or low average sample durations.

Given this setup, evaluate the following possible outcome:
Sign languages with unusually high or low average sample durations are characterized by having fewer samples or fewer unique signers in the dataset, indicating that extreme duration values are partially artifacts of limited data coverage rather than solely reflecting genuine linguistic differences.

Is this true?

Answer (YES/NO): YES